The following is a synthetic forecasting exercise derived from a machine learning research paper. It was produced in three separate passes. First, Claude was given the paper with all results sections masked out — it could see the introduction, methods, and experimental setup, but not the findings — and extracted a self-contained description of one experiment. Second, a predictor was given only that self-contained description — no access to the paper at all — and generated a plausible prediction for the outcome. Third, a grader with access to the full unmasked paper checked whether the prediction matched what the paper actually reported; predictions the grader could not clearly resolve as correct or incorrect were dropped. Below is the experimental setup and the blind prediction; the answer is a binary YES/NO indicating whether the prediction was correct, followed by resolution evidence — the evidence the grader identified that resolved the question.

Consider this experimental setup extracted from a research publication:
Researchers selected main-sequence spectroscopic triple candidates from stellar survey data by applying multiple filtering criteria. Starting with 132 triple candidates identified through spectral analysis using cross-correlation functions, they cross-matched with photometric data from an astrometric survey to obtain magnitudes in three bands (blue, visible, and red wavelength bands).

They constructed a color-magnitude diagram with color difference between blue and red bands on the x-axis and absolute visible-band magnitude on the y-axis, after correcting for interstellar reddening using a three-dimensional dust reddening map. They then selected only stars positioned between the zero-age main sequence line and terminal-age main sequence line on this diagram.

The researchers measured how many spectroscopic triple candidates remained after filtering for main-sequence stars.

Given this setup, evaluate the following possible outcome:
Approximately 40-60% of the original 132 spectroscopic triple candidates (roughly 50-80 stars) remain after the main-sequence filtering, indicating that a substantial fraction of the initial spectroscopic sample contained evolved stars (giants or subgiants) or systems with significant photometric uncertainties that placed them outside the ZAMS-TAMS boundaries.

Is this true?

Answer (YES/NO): YES